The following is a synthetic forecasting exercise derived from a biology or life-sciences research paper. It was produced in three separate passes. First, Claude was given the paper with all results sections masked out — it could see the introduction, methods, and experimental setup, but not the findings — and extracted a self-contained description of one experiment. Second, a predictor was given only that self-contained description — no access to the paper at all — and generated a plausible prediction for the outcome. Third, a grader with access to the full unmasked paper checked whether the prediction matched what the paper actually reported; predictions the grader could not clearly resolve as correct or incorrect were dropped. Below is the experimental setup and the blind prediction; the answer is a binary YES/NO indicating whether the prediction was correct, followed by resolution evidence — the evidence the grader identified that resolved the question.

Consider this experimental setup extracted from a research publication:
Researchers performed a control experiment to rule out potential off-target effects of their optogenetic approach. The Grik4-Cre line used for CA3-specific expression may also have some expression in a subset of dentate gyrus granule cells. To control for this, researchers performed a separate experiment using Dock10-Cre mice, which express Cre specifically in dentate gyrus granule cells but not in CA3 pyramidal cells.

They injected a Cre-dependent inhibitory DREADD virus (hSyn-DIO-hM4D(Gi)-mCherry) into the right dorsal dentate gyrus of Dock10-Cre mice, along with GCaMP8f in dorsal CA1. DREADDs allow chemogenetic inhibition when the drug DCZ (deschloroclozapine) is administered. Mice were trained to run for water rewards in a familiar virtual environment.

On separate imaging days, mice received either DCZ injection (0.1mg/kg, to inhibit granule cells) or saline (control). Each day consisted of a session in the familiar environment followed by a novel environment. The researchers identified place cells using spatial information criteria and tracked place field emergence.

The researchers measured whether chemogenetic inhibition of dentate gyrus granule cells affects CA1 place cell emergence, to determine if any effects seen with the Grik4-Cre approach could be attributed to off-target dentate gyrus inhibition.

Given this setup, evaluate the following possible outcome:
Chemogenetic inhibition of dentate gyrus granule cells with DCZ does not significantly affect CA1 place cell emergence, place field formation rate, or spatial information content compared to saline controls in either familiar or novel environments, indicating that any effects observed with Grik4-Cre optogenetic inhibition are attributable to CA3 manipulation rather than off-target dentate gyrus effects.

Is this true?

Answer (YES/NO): NO